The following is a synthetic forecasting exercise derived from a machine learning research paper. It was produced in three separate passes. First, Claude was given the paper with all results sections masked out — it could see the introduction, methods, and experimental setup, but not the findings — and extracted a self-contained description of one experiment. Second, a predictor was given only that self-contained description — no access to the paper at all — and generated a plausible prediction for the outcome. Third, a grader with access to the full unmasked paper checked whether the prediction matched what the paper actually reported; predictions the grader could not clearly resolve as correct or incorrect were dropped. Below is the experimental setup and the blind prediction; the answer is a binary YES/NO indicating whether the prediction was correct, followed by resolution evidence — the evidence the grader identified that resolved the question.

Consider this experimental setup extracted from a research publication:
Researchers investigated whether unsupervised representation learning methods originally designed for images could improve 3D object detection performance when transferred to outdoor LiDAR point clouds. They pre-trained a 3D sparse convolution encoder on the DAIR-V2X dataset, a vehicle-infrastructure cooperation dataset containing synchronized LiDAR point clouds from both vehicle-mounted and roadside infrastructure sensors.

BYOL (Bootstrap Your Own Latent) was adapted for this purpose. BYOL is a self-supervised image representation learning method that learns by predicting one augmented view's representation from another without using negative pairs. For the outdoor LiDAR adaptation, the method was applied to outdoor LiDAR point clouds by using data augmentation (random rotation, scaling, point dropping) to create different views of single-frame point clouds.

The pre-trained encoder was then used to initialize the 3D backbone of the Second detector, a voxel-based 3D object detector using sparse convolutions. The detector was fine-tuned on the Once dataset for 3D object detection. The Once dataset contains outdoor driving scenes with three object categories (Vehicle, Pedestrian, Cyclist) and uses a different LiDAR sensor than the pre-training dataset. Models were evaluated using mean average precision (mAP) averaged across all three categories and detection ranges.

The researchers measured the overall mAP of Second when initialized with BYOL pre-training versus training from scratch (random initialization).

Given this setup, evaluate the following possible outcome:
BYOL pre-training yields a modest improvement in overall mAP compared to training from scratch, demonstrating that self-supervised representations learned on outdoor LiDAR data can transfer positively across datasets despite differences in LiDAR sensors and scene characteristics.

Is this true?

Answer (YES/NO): NO